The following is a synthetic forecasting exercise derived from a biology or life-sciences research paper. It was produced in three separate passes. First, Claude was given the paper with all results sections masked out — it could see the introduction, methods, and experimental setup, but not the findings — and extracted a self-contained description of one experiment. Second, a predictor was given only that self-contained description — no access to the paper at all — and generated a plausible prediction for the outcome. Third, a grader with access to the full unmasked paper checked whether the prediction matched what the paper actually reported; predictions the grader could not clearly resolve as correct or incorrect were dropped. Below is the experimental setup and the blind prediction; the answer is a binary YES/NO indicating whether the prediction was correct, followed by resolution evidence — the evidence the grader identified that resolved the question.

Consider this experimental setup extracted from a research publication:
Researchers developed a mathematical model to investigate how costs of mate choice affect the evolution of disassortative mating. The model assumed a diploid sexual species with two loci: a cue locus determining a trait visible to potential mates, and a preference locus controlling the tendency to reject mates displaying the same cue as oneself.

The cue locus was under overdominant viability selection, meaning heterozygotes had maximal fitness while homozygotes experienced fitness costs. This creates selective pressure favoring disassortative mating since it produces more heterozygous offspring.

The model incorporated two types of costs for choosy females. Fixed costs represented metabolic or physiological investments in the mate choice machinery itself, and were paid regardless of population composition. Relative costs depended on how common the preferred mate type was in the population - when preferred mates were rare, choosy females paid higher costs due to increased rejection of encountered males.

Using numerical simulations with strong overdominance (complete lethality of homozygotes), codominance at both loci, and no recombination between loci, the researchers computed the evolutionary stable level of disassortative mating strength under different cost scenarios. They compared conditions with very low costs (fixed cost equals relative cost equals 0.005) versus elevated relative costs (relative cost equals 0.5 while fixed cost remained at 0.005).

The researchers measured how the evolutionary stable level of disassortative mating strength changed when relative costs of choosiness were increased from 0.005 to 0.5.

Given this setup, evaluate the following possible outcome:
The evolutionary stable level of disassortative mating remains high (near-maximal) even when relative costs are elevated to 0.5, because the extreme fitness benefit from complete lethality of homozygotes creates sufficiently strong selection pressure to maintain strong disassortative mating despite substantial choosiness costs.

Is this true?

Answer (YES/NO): NO